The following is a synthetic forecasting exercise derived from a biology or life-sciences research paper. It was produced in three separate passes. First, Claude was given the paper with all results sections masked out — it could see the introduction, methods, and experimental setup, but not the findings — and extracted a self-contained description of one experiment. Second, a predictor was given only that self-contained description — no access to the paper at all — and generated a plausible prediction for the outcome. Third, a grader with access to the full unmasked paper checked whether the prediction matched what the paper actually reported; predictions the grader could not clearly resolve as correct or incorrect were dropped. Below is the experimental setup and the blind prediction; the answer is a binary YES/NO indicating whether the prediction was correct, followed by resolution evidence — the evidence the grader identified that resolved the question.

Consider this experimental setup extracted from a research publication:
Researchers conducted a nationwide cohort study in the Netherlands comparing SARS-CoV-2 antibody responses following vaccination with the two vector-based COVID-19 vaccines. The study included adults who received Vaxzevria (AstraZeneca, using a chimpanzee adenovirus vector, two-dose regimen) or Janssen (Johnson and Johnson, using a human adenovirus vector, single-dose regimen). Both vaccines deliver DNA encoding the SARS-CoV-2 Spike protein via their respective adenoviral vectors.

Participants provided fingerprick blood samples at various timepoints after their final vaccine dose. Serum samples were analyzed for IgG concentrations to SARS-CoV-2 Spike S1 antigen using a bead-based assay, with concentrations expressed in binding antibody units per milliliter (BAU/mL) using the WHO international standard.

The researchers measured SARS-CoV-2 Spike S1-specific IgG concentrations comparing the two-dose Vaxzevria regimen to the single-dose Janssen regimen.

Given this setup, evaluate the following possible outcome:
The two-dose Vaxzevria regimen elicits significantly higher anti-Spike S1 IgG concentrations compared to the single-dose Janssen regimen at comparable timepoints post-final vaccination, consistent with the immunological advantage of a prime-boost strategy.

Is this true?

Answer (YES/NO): YES